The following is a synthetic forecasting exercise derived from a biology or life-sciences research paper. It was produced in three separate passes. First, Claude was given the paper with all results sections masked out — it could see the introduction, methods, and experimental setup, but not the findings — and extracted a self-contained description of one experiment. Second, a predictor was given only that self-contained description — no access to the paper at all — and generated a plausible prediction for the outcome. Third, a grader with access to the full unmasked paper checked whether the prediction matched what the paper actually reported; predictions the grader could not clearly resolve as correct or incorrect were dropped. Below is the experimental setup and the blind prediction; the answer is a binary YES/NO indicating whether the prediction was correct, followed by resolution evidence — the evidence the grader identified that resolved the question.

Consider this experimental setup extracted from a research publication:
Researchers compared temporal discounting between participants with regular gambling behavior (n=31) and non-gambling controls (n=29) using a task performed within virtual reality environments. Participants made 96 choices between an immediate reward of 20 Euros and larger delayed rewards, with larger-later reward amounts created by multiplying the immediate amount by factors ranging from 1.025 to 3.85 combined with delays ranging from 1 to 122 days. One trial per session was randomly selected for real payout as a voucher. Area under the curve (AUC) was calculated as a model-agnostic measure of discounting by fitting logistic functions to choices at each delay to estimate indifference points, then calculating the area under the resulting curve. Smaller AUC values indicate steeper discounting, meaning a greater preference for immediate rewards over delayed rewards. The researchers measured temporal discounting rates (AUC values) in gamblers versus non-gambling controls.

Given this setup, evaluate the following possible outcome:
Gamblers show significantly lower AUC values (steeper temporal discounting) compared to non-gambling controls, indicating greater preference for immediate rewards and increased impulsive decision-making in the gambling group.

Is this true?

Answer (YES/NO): YES